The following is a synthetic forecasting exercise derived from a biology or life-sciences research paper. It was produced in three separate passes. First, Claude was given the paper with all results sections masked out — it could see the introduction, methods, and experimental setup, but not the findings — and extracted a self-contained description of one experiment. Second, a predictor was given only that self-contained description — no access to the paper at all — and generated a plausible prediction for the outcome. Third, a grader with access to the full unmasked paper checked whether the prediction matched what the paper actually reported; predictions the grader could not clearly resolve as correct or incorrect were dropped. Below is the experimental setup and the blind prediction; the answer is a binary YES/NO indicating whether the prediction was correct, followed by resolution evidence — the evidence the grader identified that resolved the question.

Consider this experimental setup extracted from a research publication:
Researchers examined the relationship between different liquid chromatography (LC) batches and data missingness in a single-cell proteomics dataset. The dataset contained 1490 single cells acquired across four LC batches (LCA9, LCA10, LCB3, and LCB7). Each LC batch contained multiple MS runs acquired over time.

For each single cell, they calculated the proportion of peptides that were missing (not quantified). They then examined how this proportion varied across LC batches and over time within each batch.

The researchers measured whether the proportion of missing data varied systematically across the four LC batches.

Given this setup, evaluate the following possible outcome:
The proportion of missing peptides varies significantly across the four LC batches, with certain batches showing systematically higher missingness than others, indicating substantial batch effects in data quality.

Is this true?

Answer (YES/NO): YES